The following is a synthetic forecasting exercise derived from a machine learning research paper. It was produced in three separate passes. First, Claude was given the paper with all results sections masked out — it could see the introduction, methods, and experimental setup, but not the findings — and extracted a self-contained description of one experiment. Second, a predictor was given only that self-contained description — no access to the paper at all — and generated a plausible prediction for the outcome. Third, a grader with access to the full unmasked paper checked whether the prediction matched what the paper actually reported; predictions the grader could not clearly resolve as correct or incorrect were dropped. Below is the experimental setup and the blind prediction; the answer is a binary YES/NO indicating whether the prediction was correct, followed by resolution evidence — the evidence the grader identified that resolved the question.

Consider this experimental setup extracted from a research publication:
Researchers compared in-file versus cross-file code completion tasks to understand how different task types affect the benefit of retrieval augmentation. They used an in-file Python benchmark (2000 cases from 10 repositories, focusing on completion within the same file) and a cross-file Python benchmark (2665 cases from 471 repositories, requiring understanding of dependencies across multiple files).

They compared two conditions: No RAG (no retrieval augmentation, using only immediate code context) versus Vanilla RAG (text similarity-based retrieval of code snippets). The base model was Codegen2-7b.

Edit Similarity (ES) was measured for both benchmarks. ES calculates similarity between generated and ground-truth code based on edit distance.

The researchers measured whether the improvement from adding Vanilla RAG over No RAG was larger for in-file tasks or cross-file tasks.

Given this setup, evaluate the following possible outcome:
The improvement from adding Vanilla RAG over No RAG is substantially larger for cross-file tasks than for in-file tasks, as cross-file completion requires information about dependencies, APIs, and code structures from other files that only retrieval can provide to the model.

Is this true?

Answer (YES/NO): YES